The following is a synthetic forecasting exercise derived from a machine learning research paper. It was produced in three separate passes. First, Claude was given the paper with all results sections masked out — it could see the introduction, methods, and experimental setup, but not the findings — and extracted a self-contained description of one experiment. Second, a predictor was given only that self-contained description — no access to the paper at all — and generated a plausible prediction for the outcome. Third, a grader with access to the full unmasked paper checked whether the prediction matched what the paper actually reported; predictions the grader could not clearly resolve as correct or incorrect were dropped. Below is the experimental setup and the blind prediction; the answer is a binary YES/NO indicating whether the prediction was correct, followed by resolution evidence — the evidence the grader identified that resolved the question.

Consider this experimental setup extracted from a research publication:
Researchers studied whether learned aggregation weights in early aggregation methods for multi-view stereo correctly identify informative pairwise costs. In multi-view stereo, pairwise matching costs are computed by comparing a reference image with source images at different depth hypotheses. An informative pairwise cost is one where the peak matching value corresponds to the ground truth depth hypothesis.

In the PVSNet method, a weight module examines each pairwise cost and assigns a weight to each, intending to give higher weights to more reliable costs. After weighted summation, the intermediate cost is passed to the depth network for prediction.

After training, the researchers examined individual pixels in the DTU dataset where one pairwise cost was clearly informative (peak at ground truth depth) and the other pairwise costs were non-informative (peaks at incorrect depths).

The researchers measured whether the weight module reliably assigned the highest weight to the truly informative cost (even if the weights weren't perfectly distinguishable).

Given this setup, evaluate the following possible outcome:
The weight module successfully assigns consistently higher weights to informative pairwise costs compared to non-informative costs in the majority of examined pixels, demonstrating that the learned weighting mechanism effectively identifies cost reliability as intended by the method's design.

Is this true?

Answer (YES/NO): NO